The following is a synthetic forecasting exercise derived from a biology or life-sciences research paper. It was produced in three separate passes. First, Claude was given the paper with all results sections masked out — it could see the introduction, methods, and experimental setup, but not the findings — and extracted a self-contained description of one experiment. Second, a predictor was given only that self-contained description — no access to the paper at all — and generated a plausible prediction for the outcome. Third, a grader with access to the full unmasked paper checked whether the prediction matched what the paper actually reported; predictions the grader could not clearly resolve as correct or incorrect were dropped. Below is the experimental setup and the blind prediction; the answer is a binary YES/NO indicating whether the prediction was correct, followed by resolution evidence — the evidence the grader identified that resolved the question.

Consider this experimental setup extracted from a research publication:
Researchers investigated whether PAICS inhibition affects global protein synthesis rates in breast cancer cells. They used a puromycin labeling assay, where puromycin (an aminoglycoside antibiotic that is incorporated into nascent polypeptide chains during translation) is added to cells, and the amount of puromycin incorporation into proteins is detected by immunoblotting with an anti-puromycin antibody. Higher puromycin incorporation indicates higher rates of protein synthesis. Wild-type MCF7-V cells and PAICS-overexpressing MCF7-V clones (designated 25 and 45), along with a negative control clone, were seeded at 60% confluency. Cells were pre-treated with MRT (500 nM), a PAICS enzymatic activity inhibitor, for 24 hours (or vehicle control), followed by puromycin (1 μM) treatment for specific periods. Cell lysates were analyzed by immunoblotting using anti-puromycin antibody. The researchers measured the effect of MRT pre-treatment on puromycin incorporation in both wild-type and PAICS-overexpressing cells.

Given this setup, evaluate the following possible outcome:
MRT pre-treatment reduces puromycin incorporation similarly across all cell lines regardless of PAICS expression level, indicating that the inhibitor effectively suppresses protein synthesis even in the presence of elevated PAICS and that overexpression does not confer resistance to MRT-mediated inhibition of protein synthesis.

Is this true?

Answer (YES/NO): YES